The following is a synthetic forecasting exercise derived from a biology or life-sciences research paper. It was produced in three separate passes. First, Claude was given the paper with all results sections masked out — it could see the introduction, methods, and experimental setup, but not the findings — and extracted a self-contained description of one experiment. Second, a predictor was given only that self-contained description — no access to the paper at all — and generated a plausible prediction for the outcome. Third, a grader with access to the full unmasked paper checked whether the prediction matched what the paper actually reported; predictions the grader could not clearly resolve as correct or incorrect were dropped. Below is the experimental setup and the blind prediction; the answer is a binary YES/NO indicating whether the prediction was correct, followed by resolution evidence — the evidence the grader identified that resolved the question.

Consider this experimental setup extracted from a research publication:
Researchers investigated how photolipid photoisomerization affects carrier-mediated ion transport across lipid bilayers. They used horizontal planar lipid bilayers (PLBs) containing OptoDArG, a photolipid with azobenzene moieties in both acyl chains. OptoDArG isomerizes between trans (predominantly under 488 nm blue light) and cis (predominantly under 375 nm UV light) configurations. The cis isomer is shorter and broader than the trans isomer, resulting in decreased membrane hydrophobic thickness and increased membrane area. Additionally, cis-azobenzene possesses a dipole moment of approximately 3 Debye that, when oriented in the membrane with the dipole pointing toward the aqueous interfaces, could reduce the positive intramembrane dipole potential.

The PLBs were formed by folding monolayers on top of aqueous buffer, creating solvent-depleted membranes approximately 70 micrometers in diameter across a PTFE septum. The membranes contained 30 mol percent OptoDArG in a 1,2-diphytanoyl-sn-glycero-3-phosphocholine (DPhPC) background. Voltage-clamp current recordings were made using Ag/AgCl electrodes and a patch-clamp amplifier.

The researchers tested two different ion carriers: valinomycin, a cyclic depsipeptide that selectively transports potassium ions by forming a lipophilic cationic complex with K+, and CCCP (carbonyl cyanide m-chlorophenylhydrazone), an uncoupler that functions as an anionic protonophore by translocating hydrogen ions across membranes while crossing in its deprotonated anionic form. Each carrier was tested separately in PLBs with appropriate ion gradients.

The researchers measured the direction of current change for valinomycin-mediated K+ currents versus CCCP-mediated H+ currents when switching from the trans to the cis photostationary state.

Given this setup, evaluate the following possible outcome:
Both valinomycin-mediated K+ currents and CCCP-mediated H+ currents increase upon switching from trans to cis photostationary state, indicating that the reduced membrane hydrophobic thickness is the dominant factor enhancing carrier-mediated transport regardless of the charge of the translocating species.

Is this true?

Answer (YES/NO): YES